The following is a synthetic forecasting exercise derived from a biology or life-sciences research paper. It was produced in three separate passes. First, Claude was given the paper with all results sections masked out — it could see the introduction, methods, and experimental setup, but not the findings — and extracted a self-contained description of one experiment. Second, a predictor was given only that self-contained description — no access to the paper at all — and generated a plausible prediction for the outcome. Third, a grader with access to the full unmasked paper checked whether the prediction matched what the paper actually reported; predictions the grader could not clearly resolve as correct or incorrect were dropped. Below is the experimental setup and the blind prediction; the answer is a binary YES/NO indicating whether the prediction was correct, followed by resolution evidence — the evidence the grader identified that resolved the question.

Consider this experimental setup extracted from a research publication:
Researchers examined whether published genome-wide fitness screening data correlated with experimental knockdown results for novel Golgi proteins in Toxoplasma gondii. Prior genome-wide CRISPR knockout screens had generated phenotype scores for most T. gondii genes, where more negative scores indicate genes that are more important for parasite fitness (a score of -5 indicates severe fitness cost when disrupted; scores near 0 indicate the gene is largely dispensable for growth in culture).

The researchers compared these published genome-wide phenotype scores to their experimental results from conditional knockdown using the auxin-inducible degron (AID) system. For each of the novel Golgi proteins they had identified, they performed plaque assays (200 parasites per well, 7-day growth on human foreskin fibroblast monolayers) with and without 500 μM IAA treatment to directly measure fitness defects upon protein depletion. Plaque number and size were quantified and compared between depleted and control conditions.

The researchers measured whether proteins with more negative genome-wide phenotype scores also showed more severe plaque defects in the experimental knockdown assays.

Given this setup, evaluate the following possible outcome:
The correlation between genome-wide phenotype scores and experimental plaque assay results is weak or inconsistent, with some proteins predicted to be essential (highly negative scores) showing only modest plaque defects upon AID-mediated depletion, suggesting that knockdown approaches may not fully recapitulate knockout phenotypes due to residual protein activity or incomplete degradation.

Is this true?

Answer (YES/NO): NO